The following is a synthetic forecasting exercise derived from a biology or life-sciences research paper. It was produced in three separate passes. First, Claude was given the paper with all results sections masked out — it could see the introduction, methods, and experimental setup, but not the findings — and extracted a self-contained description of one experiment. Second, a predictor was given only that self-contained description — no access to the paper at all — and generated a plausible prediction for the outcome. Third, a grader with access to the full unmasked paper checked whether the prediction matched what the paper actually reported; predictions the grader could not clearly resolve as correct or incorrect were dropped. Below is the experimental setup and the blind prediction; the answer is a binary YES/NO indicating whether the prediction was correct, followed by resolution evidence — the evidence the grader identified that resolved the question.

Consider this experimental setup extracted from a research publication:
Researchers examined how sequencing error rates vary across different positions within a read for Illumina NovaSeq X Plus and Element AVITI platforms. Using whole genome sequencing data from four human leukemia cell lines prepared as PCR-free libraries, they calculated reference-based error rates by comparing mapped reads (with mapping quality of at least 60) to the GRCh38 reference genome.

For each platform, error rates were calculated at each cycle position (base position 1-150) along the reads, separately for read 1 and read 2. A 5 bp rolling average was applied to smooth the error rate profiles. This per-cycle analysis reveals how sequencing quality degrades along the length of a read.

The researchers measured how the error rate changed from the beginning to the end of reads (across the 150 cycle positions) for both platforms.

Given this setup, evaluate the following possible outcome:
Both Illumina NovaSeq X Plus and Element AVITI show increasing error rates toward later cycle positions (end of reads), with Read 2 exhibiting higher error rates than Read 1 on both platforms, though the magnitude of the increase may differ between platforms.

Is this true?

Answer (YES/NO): NO